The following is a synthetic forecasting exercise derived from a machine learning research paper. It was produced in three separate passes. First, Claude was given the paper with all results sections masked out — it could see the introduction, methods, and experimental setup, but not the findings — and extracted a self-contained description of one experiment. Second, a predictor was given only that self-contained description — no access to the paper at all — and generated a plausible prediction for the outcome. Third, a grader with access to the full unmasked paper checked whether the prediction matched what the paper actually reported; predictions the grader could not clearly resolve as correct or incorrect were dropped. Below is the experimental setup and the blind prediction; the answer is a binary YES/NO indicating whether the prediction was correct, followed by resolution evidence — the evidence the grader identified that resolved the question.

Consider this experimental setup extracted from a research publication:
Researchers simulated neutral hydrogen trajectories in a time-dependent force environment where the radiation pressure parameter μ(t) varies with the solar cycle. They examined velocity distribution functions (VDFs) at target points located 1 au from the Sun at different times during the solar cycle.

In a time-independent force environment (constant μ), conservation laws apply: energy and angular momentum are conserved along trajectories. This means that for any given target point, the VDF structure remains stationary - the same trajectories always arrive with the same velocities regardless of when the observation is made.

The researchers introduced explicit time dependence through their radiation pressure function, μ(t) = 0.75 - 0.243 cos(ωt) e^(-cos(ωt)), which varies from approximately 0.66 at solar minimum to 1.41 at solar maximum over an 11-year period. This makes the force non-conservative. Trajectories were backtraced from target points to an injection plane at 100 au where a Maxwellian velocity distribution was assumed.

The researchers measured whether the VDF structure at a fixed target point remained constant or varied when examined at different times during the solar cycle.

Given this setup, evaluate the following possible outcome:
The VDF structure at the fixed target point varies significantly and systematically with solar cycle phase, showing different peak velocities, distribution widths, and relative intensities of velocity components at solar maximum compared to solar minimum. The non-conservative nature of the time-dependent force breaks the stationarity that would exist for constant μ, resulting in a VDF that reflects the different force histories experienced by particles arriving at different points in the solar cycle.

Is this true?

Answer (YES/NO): YES